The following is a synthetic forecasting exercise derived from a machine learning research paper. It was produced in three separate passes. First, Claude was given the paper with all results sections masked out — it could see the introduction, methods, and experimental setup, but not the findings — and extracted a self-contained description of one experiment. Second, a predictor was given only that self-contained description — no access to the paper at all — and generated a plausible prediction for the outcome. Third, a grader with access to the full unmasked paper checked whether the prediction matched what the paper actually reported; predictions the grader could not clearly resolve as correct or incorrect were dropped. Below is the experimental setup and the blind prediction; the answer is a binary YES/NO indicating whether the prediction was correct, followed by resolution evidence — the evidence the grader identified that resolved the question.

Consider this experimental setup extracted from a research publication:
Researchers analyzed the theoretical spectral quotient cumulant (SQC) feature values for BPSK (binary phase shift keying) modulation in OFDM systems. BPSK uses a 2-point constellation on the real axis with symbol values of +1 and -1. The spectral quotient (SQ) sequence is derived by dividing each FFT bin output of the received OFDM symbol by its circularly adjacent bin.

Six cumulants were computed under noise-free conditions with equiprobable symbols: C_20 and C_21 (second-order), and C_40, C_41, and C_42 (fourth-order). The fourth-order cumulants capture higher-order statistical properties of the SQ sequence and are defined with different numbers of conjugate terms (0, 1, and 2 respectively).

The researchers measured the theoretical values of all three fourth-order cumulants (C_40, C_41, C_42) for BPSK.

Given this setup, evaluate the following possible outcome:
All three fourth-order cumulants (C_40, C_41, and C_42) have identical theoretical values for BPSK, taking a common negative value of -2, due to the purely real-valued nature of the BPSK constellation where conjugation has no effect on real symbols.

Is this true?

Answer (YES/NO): NO